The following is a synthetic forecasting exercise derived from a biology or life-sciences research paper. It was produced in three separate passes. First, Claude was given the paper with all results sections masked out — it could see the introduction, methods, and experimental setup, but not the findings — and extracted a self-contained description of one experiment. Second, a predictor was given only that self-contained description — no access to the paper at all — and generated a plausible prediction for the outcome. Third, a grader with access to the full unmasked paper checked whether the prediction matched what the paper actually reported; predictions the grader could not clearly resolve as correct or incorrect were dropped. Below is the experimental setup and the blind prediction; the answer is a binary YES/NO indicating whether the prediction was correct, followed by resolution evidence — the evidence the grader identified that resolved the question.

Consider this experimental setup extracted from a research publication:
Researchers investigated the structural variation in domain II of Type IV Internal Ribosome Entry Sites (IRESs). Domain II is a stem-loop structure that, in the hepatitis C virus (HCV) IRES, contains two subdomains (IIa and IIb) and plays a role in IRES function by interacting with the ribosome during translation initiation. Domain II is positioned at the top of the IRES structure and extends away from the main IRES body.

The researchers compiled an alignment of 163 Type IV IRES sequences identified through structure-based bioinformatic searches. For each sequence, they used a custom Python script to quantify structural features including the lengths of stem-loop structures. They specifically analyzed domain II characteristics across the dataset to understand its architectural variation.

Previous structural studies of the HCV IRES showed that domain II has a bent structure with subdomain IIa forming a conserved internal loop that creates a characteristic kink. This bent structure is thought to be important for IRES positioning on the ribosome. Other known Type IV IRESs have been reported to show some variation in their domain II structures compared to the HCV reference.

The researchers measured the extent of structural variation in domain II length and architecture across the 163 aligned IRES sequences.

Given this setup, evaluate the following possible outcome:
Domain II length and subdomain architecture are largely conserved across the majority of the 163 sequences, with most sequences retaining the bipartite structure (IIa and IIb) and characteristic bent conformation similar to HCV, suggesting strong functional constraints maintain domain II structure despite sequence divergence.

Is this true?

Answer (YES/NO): NO